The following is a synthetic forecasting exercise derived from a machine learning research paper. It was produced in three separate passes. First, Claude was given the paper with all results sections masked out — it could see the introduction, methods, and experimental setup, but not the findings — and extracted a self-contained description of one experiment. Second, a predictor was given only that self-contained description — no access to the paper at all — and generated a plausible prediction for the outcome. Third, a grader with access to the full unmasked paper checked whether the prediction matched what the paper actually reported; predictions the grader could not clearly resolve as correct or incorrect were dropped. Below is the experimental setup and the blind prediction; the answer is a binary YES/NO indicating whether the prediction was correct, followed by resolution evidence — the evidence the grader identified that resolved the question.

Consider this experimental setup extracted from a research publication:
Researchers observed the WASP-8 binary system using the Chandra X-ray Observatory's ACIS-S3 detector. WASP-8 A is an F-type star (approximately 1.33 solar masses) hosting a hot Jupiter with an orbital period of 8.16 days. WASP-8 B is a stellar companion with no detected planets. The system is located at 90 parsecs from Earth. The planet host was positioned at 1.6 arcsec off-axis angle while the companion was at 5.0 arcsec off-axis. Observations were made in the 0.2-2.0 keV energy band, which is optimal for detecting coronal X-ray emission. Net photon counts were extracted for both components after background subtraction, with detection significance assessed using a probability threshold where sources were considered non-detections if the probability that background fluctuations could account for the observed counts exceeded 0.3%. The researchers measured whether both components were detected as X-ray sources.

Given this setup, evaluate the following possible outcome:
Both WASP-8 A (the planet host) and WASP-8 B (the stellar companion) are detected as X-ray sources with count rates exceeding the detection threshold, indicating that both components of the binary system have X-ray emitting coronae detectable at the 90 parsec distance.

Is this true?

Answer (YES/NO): NO